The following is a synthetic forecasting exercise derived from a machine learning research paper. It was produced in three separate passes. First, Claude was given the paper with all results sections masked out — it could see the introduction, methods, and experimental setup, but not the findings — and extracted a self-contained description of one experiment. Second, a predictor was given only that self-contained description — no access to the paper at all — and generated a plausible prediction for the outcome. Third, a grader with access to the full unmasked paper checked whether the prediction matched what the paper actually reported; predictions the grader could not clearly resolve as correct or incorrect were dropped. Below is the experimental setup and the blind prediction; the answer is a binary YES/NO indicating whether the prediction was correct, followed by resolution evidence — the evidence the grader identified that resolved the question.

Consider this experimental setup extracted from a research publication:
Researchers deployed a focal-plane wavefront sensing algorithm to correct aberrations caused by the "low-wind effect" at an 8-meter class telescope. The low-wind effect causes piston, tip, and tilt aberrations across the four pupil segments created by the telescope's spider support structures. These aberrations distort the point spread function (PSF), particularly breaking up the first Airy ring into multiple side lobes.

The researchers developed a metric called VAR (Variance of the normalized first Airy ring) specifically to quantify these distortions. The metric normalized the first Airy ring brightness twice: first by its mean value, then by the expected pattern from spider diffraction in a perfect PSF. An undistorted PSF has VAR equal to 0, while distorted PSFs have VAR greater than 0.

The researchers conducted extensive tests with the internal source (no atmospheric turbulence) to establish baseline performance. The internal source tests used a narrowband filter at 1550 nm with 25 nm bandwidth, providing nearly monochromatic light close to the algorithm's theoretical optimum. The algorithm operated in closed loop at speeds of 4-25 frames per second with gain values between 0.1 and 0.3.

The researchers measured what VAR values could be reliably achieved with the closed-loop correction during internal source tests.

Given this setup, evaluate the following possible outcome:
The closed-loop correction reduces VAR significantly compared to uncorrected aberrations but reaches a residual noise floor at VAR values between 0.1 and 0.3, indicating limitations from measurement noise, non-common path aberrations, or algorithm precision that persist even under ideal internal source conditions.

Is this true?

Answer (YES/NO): NO